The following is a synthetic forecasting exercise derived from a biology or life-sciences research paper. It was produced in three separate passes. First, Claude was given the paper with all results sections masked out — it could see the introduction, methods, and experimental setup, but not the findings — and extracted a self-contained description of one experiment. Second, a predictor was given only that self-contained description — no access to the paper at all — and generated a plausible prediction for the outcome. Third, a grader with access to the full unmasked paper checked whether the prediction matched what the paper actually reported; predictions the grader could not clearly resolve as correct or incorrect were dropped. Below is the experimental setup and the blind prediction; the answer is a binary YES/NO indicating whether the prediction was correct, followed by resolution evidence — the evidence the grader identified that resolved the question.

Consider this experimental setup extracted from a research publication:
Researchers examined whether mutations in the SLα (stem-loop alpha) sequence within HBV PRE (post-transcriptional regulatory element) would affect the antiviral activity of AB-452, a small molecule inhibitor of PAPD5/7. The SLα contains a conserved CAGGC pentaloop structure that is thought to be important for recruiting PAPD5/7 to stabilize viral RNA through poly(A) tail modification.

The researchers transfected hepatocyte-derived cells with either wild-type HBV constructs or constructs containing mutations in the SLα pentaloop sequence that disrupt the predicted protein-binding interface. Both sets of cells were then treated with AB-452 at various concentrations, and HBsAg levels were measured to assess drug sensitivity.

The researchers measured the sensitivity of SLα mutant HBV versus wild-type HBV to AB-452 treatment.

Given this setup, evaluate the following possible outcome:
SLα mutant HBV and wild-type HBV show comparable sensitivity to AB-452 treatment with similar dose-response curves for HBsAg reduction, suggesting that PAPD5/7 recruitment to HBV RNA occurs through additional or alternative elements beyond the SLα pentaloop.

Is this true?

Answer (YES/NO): NO